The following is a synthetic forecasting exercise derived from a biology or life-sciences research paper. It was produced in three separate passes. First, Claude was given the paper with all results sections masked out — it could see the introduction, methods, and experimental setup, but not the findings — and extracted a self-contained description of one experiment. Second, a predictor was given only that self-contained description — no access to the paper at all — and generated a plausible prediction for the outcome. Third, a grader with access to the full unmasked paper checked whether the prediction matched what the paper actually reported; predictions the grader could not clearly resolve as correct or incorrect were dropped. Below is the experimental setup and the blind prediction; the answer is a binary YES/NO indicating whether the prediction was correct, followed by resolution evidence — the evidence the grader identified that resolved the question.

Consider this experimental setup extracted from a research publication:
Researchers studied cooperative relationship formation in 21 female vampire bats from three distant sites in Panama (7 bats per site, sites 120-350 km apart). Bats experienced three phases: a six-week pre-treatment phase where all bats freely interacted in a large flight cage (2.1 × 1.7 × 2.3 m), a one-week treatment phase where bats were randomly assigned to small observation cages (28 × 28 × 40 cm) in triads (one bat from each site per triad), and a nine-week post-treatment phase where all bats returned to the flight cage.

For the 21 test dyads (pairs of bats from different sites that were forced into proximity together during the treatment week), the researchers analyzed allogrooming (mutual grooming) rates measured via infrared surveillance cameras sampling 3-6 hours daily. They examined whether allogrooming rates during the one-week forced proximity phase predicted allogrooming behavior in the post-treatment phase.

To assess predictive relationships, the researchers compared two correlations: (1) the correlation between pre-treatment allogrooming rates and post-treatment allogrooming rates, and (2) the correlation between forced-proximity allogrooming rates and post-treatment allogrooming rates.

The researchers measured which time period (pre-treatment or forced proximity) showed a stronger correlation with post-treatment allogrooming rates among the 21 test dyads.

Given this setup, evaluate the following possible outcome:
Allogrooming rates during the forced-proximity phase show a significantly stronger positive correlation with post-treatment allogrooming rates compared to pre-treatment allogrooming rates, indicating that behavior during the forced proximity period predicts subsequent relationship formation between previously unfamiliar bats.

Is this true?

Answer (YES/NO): YES